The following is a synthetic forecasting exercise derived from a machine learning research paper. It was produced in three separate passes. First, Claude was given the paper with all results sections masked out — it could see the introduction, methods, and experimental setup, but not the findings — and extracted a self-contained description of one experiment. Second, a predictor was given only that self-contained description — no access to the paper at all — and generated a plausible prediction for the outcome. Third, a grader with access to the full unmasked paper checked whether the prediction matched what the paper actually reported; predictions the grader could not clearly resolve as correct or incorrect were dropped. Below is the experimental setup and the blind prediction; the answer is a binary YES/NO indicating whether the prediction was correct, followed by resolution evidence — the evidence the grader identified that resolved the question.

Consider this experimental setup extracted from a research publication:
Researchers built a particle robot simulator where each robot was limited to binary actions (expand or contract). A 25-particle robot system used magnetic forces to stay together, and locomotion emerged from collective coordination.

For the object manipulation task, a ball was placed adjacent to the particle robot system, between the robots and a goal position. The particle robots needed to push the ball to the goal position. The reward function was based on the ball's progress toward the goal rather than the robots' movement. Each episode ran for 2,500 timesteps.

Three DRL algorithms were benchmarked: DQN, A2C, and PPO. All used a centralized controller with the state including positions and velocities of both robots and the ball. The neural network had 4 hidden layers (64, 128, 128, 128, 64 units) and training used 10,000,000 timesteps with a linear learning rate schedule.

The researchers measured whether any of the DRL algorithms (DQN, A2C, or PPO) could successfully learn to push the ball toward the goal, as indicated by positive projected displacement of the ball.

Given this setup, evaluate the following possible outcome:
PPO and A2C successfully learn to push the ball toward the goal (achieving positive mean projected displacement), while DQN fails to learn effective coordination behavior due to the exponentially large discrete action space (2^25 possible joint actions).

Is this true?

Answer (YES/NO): NO